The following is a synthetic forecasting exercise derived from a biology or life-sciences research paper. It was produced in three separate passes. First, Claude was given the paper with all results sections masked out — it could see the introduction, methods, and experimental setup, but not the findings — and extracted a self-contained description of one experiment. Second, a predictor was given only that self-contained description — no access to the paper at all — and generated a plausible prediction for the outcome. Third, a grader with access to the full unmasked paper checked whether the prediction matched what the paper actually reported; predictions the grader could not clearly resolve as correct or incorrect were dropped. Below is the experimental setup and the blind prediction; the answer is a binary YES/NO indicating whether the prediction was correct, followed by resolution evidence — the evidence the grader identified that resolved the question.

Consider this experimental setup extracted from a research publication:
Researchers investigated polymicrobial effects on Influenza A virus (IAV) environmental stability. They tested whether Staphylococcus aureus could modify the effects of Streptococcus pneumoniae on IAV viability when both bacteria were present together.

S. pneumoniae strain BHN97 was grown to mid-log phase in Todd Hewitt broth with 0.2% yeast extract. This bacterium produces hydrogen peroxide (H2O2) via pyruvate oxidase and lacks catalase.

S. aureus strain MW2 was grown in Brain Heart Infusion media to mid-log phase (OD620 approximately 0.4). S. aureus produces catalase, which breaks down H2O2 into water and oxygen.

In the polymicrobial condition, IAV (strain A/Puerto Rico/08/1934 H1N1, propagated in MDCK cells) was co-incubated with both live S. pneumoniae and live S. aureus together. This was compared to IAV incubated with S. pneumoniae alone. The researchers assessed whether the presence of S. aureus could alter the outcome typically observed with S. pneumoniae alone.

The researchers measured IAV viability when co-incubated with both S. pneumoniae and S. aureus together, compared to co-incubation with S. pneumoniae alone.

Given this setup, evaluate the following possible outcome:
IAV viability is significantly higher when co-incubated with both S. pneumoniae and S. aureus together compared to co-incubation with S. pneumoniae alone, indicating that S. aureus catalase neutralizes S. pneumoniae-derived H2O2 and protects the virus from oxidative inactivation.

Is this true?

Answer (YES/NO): YES